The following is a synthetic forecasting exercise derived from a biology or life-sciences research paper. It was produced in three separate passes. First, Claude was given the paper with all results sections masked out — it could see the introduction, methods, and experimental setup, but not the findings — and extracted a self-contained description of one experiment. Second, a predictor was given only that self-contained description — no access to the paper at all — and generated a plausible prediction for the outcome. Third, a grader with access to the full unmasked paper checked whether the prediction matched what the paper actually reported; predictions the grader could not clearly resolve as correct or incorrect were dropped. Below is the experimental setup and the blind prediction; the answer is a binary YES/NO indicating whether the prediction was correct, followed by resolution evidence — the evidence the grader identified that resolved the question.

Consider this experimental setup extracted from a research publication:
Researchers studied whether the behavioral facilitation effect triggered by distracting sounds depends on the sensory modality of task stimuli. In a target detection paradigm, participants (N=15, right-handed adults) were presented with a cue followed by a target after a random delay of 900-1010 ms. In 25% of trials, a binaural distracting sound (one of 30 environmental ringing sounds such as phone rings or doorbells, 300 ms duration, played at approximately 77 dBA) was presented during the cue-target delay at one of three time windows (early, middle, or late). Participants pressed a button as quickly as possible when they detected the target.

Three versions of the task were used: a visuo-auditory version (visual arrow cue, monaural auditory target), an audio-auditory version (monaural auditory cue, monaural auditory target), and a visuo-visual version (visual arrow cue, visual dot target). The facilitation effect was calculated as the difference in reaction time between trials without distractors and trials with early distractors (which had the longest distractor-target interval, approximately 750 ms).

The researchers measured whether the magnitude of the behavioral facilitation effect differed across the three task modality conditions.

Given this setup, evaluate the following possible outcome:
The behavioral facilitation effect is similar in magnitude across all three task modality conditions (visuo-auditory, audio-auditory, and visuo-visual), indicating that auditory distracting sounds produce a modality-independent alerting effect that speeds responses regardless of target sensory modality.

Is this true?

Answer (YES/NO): YES